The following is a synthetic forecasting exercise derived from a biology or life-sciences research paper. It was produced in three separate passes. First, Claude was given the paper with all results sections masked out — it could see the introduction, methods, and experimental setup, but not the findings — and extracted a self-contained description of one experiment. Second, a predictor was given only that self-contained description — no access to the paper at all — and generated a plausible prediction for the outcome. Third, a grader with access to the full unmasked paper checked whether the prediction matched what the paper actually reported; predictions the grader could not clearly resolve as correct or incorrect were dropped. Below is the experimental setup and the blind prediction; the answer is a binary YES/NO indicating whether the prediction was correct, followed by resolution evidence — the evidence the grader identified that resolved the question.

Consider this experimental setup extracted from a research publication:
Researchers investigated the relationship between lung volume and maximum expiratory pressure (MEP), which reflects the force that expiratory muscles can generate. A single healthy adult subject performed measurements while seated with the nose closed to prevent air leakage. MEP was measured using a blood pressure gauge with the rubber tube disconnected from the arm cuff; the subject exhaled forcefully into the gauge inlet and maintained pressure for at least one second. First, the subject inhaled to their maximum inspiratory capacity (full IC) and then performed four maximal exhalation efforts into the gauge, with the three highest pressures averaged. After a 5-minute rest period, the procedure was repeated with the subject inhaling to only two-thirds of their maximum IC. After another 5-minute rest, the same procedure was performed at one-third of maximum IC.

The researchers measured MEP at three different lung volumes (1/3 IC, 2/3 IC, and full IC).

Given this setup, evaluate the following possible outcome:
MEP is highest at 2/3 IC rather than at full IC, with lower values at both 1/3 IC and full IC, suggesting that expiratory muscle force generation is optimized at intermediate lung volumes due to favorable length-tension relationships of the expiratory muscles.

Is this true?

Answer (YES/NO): NO